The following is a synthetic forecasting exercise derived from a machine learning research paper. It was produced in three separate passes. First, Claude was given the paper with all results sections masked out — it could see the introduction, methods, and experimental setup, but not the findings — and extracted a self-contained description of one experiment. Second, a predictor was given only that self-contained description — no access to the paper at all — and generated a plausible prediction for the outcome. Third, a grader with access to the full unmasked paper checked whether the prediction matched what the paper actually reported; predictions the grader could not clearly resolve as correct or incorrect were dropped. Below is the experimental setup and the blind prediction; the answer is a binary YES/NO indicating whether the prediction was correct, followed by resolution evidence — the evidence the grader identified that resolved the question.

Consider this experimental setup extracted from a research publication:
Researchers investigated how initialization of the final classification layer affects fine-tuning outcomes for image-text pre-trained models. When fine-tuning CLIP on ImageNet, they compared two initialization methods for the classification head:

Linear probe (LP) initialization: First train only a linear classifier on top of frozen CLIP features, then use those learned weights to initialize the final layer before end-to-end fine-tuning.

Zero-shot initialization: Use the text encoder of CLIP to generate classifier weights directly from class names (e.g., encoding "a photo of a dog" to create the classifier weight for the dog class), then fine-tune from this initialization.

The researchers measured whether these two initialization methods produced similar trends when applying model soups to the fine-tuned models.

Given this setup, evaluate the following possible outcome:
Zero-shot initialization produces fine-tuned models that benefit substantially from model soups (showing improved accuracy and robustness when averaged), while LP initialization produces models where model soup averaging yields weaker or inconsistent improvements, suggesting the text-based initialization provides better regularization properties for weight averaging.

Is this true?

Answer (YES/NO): NO